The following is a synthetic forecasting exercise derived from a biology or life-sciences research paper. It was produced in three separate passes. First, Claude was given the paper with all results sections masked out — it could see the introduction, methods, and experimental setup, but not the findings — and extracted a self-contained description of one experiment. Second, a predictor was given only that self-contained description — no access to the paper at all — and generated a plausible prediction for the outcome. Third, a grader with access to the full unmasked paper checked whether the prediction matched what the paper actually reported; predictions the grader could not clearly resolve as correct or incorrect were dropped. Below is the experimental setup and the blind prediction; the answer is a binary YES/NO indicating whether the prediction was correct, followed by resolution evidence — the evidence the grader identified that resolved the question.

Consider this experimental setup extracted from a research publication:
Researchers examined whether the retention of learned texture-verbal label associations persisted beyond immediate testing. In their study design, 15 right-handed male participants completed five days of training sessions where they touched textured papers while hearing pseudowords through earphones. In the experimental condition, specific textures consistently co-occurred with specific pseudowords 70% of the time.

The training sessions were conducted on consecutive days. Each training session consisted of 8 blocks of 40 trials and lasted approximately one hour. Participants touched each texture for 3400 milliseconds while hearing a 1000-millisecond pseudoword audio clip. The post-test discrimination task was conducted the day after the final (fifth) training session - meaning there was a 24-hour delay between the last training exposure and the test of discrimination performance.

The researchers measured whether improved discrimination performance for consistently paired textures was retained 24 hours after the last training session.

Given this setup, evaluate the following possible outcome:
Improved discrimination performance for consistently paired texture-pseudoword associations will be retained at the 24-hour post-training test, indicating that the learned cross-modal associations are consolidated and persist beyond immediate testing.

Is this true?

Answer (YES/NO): YES